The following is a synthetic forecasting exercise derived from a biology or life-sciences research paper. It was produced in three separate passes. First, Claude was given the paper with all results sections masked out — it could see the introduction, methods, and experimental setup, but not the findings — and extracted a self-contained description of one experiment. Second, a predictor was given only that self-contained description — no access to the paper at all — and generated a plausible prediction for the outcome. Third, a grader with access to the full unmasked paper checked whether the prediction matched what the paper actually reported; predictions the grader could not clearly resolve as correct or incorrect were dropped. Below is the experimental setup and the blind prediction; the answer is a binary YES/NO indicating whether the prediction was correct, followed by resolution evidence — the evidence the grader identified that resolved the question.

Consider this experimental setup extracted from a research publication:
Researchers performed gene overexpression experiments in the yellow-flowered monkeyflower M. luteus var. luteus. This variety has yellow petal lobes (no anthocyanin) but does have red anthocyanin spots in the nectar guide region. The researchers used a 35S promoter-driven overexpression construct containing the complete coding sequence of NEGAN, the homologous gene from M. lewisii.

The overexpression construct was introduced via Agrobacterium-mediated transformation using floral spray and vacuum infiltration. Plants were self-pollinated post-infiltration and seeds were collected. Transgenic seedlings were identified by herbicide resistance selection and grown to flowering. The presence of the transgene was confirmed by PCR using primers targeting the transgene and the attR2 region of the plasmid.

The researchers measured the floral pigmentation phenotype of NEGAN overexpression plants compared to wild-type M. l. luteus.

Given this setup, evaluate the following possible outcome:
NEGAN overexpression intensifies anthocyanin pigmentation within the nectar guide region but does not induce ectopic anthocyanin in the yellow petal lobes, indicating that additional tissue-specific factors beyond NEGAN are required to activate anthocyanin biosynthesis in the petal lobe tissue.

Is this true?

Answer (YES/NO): NO